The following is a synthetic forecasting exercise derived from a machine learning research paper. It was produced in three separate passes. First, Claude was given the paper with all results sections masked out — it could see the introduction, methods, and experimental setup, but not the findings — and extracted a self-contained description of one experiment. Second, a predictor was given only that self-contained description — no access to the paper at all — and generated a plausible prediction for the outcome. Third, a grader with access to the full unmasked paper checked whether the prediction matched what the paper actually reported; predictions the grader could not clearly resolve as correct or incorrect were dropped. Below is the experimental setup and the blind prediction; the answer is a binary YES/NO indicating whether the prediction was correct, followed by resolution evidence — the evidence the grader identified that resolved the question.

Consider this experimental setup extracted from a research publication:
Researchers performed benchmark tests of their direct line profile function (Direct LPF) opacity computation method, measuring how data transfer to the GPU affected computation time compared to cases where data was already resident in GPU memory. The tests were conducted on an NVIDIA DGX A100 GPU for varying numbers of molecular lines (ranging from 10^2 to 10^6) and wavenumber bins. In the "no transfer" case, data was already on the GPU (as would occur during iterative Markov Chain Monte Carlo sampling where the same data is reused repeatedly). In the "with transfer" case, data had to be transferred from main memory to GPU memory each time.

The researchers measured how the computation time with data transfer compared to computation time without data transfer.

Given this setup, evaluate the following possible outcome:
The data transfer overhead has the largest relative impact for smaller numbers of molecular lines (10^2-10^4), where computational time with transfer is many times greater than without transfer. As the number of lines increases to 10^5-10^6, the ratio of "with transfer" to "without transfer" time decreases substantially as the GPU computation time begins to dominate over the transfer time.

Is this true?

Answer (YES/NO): NO